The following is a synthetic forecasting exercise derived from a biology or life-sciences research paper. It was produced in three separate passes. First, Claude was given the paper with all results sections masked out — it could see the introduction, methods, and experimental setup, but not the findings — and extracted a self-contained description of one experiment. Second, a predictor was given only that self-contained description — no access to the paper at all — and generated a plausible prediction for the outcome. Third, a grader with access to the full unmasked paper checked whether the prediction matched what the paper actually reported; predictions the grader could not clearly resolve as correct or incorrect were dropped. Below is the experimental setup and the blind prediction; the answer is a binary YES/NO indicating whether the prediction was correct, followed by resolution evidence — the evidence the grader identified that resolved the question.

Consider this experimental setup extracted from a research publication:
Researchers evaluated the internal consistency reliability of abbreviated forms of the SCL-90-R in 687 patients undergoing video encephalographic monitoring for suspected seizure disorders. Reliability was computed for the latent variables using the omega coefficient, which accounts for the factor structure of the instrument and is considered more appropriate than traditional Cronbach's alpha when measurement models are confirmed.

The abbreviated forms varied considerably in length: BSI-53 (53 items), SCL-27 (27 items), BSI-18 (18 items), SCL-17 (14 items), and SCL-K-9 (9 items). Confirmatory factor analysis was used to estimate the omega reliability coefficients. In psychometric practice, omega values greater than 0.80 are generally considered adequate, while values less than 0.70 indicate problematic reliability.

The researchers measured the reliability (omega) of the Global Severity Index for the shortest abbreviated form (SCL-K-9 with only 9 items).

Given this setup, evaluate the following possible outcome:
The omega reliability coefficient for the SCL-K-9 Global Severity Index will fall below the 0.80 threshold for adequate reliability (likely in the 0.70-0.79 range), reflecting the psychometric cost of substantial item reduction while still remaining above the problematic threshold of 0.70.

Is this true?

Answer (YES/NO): NO